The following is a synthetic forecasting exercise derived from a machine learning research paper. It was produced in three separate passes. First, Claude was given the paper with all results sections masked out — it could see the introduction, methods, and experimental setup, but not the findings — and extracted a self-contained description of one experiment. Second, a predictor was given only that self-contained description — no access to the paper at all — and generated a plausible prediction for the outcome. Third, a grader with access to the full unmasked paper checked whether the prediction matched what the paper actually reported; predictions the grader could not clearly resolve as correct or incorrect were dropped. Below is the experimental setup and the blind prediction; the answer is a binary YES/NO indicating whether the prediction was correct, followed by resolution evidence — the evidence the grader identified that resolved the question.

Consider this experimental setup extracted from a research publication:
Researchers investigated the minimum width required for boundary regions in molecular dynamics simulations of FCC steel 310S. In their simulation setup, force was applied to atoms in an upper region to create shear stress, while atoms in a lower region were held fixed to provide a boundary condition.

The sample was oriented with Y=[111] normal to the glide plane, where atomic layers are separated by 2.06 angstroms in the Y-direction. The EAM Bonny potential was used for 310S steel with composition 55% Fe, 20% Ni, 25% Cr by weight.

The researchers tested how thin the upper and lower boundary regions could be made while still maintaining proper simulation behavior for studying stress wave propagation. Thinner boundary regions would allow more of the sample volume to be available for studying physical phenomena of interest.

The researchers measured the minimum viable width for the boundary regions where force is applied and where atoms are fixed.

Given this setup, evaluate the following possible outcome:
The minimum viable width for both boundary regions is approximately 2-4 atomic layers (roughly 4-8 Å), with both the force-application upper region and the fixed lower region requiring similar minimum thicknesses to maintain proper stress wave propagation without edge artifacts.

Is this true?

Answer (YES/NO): NO